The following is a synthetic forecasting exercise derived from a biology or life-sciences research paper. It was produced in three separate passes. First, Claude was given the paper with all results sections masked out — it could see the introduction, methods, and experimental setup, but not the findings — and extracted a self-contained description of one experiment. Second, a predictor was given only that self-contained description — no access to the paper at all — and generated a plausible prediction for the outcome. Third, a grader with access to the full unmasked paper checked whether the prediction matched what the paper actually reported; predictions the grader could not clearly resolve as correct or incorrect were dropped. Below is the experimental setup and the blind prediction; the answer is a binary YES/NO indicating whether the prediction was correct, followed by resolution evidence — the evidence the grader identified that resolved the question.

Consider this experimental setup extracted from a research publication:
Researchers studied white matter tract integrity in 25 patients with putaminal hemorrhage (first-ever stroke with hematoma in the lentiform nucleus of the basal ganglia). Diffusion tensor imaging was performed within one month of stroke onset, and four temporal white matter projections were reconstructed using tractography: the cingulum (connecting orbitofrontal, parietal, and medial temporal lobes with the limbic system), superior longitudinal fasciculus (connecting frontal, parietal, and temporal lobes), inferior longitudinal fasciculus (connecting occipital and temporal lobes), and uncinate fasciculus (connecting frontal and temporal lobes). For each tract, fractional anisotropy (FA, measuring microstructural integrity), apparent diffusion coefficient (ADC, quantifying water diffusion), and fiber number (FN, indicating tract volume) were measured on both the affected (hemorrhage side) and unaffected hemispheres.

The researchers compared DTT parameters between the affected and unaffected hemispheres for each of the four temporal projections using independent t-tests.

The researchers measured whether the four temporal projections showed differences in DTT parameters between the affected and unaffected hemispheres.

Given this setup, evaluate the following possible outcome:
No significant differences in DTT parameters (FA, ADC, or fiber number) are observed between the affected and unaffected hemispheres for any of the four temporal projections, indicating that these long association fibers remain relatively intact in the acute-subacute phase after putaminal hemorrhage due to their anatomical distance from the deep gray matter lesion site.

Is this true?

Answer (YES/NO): NO